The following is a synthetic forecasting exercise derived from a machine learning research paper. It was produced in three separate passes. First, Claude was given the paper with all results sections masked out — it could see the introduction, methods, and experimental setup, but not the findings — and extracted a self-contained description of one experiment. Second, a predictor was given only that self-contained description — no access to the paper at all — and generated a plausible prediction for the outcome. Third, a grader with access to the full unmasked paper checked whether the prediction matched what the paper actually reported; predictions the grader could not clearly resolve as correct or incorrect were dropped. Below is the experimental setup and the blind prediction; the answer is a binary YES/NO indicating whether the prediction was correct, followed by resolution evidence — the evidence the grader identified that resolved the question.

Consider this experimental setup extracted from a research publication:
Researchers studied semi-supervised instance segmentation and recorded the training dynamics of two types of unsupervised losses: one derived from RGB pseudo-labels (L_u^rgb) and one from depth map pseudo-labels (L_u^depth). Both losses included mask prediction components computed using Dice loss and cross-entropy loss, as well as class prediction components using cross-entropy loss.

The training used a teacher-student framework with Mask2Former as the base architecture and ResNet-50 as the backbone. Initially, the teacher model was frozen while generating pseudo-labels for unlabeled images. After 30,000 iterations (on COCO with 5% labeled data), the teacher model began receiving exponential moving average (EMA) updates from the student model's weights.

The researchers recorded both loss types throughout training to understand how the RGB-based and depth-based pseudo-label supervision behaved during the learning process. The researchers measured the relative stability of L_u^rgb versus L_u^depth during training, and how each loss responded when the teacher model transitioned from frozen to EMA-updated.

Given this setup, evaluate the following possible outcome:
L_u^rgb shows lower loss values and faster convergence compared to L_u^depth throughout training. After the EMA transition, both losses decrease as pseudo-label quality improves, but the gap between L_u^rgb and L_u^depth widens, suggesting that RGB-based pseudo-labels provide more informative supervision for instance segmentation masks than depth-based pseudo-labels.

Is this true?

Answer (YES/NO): NO